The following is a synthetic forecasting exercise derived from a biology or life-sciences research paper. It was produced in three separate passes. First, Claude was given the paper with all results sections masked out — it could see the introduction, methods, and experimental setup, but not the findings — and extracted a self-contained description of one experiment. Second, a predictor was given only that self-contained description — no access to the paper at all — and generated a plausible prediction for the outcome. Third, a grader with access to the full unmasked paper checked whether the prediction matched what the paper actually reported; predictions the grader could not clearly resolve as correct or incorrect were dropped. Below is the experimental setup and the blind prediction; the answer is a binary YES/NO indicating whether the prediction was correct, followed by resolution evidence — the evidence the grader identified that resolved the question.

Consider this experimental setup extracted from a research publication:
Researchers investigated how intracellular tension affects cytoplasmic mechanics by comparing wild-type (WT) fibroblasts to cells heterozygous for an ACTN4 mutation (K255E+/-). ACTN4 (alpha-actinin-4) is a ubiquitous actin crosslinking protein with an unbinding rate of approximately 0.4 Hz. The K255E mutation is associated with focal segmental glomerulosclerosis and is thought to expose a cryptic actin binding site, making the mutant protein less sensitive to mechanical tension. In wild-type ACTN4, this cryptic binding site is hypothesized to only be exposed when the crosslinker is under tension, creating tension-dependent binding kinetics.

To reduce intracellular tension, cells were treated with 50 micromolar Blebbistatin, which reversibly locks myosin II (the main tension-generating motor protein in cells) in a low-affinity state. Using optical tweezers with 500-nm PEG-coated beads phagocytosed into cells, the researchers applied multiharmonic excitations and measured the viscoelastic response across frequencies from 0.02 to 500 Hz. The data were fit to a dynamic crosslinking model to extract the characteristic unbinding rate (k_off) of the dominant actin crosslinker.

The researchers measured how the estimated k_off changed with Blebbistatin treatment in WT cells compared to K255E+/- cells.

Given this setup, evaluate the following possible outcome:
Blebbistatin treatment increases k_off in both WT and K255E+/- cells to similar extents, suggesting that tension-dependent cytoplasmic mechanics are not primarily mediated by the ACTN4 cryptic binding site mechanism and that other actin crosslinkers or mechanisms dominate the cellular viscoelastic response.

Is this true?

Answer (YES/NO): NO